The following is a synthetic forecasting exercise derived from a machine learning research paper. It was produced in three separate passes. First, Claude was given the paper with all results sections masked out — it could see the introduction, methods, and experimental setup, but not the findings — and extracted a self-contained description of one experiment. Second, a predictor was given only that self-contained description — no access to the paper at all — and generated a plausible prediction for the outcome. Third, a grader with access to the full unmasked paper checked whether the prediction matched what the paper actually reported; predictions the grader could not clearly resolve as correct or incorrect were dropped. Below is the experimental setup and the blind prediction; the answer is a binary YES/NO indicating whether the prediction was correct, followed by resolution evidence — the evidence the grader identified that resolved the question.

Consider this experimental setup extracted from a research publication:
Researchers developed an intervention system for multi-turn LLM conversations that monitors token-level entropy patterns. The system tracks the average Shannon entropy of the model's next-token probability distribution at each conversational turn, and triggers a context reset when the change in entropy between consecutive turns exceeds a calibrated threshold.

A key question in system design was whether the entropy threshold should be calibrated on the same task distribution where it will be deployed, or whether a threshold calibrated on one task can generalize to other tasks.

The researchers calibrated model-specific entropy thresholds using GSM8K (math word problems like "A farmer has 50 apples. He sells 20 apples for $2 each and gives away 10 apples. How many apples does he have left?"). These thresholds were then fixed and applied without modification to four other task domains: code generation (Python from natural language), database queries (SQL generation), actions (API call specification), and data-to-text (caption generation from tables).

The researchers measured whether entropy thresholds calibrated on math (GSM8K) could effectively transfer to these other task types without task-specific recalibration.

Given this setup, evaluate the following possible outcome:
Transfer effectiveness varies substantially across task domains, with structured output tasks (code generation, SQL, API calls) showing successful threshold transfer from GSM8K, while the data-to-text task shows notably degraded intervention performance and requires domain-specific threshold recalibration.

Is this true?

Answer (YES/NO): NO